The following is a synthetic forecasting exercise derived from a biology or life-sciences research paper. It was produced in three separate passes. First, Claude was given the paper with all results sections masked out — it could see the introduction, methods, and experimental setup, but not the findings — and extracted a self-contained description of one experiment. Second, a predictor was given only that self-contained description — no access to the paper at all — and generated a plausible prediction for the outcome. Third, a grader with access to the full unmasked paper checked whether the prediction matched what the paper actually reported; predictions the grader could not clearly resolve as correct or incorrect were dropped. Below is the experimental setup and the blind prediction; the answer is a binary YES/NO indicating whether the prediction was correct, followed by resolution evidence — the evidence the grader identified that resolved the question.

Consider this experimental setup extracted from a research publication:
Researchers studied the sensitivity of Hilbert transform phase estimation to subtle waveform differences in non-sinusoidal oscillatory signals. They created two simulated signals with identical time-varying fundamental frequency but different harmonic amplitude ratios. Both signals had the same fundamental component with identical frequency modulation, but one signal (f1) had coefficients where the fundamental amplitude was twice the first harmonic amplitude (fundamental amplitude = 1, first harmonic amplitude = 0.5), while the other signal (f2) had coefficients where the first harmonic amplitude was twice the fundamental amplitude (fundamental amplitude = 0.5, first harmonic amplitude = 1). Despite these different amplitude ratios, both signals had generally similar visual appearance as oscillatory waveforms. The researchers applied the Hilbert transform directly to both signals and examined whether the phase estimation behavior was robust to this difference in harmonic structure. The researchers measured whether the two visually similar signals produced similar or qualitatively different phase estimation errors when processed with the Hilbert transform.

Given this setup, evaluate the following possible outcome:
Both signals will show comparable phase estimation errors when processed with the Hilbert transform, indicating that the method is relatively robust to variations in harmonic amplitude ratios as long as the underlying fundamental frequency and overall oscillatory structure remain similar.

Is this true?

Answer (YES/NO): NO